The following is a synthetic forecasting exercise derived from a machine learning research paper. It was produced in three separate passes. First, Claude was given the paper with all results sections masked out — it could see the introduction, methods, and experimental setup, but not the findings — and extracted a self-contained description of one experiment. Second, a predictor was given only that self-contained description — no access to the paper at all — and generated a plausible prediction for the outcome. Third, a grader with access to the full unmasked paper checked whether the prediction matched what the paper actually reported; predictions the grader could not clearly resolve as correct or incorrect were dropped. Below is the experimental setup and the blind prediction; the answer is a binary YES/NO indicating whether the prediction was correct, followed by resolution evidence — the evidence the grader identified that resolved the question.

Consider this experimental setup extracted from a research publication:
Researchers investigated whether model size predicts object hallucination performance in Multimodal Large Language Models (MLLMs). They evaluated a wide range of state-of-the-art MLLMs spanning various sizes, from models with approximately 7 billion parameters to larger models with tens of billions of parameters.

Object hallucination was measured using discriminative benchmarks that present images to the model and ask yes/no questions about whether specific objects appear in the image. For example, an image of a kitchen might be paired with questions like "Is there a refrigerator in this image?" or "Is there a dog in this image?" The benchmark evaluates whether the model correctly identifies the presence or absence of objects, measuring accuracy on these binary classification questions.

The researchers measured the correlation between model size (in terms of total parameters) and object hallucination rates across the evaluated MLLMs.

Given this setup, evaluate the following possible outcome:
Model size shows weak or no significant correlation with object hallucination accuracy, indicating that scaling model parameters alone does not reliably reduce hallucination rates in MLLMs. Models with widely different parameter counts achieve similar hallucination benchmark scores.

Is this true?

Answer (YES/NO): YES